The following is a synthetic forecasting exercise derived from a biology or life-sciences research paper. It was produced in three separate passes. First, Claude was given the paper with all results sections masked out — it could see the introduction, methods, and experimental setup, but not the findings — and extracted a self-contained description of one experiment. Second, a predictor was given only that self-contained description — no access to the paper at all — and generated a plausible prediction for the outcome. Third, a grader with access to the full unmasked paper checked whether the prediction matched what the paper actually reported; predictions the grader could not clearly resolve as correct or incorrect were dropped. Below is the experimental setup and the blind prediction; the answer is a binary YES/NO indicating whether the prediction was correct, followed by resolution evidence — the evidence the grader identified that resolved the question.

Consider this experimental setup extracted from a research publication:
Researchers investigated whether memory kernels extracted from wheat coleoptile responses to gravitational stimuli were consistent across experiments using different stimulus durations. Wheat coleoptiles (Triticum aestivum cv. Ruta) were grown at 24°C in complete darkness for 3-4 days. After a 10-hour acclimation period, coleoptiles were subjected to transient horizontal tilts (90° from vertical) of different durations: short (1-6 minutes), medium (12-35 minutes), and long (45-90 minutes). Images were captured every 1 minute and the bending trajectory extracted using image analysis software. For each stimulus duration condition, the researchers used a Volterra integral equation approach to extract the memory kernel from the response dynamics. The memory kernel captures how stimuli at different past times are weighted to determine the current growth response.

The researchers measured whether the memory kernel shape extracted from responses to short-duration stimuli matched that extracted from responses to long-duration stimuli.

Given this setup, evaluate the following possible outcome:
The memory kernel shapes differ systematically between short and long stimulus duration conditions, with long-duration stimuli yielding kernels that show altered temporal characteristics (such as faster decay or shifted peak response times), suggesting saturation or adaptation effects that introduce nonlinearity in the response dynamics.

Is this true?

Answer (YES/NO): NO